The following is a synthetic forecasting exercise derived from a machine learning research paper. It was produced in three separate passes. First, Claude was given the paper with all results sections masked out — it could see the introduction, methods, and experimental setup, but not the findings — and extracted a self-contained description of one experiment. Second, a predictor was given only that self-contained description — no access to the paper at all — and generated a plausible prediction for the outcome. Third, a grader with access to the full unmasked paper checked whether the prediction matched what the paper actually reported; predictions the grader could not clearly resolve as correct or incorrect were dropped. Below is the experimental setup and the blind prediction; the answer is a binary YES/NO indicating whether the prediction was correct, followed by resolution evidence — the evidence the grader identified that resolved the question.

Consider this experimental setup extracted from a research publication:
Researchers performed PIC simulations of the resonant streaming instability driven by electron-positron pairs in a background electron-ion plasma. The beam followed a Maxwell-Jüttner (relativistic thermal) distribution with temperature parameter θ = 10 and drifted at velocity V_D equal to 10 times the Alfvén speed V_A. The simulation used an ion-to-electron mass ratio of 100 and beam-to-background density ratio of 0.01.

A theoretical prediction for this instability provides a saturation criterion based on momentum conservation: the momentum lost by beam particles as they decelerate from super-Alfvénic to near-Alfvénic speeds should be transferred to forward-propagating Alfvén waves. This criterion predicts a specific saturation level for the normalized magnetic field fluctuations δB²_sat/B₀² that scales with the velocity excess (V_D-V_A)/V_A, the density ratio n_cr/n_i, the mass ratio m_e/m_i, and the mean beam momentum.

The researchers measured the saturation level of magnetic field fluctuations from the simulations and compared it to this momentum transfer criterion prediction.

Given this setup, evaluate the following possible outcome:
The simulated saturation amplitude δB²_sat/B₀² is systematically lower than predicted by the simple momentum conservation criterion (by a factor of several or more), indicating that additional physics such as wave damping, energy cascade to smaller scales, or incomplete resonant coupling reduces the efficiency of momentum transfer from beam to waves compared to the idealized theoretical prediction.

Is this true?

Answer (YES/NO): NO